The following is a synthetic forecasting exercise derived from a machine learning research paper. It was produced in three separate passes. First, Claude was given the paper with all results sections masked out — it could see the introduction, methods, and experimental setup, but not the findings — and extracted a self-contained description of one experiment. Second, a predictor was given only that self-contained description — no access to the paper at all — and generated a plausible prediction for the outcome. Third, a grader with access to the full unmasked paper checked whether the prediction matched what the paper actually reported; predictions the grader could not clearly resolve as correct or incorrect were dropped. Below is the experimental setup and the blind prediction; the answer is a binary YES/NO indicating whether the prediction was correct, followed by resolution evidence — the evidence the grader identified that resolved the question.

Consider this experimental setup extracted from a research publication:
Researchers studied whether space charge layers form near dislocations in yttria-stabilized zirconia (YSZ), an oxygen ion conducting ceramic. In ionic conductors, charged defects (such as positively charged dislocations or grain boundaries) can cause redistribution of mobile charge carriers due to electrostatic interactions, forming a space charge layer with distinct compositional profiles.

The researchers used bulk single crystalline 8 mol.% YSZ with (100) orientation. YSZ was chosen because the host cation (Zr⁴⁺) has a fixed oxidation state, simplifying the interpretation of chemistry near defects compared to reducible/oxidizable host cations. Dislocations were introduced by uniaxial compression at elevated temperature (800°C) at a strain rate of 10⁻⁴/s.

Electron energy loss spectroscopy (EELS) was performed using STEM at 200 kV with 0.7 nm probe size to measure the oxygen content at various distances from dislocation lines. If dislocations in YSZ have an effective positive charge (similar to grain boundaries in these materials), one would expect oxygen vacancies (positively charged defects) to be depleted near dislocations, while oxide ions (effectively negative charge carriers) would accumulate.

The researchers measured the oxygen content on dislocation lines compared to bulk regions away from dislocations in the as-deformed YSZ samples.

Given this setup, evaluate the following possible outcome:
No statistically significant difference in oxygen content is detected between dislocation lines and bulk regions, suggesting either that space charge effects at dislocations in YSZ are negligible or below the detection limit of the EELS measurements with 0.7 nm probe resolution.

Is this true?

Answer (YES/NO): NO